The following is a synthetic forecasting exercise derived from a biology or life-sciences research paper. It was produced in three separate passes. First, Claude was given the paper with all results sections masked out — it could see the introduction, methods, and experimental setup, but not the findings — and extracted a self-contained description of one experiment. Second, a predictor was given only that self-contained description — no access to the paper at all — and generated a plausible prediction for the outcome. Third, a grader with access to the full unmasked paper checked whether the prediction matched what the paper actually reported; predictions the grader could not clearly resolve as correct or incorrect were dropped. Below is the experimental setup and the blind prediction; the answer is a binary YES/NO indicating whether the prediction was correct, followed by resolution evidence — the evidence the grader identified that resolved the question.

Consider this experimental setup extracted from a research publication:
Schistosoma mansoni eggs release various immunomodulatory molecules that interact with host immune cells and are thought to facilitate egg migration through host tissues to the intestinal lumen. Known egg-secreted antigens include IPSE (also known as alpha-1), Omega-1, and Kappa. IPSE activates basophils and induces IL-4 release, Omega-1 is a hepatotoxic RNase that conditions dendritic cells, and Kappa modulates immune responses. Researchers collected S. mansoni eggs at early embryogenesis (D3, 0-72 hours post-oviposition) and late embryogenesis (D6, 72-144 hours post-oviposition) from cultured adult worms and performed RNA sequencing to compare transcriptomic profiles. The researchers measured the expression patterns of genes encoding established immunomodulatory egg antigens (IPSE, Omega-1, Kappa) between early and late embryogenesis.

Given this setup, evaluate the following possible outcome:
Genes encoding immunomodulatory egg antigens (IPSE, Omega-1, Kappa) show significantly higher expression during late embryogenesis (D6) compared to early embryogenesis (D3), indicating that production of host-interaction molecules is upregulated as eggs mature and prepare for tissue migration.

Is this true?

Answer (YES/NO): YES